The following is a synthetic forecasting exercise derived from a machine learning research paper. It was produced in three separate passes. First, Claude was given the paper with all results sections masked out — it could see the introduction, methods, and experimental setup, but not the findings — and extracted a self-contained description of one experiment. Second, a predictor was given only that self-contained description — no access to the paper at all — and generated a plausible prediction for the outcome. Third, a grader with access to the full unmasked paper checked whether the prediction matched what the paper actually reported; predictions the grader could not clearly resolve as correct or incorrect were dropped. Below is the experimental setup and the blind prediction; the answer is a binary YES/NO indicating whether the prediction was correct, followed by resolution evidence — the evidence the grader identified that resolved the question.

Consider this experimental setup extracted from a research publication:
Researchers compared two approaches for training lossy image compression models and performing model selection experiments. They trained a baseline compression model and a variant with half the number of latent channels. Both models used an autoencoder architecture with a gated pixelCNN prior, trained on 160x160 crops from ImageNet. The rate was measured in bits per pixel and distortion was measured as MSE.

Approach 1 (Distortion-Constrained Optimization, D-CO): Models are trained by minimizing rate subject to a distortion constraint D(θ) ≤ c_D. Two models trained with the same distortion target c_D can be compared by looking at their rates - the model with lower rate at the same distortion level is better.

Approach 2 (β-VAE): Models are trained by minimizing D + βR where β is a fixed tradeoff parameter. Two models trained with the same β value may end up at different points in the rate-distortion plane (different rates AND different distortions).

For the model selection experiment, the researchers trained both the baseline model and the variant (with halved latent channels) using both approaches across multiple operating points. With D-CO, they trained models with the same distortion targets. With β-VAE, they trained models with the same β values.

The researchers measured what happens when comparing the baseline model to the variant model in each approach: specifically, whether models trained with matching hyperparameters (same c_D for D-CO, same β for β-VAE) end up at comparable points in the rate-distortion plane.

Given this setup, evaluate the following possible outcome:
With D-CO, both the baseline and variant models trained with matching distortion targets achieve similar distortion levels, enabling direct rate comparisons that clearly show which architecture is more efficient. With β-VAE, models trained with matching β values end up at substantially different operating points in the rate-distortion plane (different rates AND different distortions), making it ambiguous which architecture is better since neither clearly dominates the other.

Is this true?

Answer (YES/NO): YES